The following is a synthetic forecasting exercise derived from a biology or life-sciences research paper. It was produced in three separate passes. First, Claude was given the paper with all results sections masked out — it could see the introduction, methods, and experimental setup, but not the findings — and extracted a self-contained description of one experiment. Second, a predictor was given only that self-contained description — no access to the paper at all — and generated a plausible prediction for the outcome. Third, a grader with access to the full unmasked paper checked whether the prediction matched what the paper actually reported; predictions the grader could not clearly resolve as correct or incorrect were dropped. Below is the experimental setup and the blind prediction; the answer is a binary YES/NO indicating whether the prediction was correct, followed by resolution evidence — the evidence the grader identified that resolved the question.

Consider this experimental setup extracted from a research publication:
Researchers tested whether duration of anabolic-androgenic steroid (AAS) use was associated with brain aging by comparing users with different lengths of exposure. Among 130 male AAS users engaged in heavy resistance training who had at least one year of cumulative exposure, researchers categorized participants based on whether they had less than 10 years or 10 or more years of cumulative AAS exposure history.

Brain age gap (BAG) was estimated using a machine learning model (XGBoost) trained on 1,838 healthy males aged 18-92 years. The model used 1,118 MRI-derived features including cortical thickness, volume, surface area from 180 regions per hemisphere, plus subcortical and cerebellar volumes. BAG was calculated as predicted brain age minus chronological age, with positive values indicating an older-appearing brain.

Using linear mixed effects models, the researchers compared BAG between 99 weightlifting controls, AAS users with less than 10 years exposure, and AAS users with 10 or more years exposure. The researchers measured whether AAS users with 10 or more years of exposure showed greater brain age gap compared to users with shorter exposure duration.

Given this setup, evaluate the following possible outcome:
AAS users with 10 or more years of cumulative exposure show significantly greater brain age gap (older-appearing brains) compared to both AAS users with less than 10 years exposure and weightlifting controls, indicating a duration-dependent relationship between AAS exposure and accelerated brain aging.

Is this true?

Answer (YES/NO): NO